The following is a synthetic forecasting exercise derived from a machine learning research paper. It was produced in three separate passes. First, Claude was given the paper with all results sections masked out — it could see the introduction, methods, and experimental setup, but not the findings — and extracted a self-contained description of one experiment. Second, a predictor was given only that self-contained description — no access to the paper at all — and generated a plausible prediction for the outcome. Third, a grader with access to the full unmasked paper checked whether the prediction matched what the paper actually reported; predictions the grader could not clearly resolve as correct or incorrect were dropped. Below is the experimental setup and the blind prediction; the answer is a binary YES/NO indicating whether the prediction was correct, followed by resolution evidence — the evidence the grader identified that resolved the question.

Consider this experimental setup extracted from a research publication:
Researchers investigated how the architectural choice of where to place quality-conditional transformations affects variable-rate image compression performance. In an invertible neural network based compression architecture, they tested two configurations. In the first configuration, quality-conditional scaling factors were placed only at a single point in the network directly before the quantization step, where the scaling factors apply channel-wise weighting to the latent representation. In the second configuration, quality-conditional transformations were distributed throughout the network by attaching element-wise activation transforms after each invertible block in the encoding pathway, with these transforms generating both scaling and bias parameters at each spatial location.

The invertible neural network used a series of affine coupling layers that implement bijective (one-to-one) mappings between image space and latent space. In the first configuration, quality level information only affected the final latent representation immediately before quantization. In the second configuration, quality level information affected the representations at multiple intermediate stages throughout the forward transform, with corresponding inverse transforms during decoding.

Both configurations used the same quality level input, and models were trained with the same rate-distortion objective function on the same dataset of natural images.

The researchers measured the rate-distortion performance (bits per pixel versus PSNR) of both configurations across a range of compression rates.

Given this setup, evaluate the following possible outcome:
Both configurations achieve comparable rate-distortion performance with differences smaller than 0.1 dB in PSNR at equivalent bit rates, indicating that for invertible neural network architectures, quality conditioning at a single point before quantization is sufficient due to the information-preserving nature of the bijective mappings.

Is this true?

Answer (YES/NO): NO